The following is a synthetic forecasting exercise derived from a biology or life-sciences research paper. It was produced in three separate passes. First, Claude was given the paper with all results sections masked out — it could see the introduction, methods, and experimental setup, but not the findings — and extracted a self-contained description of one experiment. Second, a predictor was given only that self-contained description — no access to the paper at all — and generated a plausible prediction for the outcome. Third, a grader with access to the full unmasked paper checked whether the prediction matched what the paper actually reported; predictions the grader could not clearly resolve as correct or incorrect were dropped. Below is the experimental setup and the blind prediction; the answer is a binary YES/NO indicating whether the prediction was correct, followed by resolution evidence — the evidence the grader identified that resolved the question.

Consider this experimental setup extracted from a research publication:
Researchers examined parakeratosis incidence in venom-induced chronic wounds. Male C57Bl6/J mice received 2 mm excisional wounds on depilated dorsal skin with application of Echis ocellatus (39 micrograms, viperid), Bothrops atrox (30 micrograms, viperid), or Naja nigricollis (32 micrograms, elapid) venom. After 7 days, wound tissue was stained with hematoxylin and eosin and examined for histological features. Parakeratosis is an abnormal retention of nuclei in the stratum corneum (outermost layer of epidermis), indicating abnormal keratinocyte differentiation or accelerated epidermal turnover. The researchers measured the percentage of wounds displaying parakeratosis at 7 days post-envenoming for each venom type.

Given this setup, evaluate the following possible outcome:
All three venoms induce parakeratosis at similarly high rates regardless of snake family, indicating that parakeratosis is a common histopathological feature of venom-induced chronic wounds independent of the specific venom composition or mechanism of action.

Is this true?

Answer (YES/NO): NO